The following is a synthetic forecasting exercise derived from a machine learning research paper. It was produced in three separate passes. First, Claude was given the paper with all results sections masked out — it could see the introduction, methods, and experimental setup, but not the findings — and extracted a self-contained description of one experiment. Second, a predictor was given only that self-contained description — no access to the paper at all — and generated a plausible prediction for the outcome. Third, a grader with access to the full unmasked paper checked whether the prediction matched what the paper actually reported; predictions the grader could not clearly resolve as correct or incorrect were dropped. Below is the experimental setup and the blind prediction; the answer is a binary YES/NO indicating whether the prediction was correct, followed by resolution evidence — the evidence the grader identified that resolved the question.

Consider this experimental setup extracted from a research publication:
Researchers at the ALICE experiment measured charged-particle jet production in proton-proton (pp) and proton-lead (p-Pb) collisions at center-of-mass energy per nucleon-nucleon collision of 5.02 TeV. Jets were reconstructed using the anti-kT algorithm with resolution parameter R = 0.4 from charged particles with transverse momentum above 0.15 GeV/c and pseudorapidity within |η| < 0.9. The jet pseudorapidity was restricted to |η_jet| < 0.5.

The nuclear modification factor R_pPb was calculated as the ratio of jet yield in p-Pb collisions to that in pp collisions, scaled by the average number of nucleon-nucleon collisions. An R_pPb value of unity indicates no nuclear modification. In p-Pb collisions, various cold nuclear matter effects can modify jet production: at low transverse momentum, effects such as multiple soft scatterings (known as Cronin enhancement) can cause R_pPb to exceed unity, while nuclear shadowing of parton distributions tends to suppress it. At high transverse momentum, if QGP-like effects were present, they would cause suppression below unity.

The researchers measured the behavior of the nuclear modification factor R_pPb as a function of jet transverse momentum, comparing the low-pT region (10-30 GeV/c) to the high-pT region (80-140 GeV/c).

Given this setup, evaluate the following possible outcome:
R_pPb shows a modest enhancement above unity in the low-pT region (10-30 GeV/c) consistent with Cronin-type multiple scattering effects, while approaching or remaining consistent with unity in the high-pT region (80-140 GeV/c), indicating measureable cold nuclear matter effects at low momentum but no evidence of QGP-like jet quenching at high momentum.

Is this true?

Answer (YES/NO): NO